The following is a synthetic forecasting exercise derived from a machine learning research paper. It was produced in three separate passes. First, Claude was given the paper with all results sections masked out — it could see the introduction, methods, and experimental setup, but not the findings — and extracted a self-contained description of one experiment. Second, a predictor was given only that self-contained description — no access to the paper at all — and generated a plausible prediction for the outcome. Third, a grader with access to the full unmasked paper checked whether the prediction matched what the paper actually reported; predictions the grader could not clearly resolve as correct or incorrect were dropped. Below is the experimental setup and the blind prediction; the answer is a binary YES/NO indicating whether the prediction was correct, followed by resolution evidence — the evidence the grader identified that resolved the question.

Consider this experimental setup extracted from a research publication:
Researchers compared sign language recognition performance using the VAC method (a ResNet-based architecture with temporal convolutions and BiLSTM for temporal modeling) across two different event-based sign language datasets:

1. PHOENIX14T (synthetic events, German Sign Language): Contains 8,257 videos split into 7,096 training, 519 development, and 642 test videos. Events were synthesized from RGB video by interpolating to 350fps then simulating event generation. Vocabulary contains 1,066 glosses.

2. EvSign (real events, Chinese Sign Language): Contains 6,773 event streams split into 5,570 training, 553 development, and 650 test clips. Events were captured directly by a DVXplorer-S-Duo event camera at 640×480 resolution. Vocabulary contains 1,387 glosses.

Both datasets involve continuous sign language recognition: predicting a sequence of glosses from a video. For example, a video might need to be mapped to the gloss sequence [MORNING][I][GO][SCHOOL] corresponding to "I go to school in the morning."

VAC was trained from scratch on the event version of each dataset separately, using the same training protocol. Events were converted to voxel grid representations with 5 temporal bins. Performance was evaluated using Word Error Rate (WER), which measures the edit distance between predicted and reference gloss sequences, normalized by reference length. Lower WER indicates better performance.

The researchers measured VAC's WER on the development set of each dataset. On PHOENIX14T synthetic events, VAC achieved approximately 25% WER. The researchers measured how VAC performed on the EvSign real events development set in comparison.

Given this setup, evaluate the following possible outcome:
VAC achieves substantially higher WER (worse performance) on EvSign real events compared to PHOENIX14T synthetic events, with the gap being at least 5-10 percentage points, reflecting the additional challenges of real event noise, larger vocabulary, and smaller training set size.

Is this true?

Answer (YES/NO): YES